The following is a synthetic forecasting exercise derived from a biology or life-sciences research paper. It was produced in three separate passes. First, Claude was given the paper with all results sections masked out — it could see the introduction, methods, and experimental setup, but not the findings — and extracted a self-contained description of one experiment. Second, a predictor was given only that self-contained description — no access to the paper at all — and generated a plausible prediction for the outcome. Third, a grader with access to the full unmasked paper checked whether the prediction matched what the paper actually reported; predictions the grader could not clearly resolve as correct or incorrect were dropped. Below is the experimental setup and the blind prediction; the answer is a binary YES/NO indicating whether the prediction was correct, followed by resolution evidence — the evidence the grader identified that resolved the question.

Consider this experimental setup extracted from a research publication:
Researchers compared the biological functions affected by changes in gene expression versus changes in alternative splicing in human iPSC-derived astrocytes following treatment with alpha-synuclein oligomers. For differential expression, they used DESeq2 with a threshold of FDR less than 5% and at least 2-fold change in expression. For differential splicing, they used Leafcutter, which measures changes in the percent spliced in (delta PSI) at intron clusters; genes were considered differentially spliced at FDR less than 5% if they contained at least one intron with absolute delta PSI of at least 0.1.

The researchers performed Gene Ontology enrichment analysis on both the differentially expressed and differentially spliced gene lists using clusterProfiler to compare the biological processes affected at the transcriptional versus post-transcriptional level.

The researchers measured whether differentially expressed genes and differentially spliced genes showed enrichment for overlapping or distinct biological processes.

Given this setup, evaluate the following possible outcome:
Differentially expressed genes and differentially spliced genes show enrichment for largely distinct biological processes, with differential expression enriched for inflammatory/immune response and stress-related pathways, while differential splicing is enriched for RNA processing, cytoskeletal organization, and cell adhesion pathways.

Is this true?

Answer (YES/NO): NO